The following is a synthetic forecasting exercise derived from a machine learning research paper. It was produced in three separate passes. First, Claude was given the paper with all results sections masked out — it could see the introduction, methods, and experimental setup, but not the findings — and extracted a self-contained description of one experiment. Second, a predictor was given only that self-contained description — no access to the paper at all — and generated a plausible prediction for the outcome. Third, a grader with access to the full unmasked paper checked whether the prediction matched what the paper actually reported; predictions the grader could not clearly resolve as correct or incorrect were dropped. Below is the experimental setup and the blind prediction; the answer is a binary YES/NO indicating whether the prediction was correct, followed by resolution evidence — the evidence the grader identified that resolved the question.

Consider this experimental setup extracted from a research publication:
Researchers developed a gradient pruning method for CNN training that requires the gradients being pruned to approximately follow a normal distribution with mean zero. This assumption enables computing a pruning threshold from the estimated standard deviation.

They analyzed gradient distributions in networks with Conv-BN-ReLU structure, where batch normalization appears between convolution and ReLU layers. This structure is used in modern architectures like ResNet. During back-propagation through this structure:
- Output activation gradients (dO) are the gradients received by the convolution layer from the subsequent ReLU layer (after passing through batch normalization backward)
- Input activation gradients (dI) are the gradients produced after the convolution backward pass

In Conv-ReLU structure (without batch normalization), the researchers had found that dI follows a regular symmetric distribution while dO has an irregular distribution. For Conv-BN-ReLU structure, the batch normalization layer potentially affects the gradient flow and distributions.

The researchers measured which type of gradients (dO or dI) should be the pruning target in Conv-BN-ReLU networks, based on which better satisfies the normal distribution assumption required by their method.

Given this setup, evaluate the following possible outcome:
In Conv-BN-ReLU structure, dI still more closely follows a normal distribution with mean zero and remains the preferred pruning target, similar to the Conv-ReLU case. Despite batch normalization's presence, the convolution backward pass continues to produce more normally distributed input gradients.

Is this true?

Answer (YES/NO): NO